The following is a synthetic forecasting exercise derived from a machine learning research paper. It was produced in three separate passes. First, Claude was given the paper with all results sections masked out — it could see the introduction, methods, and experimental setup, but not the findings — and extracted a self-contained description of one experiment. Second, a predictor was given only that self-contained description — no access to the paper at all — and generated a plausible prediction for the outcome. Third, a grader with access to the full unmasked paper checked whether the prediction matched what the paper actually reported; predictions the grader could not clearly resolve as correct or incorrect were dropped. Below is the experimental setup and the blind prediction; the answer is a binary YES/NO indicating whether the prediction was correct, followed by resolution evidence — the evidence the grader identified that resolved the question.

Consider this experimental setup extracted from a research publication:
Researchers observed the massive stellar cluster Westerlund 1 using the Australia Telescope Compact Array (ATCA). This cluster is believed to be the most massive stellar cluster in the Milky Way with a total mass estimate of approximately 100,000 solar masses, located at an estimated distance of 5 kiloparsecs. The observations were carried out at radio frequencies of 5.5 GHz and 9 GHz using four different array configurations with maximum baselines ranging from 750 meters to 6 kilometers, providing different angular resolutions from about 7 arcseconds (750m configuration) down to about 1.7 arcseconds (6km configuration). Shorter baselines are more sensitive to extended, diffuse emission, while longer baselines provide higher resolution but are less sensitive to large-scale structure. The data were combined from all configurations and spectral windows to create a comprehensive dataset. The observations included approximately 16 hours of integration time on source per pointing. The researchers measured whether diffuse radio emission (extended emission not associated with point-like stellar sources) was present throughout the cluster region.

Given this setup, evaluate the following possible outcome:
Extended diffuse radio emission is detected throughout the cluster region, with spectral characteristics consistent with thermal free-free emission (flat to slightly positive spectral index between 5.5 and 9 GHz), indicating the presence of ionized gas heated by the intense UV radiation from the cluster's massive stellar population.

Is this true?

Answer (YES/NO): NO